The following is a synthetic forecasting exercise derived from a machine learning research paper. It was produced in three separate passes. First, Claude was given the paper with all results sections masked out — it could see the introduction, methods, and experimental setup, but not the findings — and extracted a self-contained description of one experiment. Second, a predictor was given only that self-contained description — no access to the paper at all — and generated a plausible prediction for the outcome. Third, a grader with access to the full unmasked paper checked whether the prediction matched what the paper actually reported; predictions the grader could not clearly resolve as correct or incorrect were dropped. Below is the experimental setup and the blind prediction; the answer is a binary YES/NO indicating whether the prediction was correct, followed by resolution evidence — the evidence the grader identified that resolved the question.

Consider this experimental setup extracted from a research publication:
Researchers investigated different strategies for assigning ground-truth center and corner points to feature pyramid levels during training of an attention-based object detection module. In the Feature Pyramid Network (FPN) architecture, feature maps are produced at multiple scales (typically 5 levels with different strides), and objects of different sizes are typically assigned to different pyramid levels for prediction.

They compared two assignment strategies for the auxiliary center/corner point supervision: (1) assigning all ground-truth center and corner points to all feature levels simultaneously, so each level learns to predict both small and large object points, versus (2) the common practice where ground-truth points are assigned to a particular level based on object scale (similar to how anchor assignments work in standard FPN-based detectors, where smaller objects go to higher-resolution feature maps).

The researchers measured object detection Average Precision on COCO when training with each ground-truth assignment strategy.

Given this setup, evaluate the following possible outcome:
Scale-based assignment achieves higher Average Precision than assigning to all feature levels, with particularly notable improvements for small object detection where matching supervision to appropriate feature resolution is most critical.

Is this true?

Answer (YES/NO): NO